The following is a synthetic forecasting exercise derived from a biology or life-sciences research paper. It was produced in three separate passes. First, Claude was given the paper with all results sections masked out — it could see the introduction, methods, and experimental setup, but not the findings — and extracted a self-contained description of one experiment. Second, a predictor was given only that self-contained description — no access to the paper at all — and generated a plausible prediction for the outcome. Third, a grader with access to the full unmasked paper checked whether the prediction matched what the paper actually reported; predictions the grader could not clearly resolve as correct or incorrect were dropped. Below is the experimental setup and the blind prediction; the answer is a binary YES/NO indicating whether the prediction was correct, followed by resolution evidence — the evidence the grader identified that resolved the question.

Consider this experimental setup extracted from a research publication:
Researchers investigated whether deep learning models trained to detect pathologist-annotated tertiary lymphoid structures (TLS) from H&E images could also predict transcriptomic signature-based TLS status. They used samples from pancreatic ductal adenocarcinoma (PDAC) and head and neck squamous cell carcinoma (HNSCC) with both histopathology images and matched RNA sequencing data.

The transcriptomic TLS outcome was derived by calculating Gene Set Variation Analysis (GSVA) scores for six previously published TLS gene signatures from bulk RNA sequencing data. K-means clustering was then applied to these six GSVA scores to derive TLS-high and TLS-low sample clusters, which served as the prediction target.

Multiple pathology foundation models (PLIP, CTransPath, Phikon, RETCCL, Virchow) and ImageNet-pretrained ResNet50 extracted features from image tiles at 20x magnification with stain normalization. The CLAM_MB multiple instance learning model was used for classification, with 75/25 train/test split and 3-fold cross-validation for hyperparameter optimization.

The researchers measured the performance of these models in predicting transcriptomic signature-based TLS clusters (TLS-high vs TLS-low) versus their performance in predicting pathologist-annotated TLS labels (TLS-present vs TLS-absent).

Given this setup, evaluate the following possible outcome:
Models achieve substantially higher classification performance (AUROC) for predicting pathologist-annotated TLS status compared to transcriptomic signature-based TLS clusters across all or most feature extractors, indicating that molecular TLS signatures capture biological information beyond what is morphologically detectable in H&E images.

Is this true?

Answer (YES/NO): YES